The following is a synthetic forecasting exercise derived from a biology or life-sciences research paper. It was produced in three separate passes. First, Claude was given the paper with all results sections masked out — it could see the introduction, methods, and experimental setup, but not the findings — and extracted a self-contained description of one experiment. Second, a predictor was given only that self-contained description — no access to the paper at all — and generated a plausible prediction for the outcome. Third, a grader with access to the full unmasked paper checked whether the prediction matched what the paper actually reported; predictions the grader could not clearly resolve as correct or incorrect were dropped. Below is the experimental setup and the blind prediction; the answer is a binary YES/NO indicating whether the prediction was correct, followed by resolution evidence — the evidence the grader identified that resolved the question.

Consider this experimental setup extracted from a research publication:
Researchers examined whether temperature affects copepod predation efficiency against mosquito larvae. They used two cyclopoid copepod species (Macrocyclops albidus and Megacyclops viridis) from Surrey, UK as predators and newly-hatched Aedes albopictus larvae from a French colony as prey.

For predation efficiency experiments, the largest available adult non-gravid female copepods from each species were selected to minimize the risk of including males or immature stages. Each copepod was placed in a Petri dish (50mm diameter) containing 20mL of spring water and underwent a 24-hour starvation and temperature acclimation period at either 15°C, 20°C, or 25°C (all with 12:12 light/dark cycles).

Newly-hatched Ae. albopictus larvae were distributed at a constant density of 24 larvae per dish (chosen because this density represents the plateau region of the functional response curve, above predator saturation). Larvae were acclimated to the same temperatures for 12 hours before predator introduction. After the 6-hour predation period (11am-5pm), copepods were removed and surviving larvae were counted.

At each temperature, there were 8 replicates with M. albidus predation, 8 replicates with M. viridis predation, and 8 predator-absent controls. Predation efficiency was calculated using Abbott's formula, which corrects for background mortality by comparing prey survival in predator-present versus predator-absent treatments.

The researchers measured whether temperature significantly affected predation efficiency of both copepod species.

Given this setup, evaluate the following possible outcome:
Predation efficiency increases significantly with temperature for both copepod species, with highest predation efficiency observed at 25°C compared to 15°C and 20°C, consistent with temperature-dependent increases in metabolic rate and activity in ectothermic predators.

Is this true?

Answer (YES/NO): NO